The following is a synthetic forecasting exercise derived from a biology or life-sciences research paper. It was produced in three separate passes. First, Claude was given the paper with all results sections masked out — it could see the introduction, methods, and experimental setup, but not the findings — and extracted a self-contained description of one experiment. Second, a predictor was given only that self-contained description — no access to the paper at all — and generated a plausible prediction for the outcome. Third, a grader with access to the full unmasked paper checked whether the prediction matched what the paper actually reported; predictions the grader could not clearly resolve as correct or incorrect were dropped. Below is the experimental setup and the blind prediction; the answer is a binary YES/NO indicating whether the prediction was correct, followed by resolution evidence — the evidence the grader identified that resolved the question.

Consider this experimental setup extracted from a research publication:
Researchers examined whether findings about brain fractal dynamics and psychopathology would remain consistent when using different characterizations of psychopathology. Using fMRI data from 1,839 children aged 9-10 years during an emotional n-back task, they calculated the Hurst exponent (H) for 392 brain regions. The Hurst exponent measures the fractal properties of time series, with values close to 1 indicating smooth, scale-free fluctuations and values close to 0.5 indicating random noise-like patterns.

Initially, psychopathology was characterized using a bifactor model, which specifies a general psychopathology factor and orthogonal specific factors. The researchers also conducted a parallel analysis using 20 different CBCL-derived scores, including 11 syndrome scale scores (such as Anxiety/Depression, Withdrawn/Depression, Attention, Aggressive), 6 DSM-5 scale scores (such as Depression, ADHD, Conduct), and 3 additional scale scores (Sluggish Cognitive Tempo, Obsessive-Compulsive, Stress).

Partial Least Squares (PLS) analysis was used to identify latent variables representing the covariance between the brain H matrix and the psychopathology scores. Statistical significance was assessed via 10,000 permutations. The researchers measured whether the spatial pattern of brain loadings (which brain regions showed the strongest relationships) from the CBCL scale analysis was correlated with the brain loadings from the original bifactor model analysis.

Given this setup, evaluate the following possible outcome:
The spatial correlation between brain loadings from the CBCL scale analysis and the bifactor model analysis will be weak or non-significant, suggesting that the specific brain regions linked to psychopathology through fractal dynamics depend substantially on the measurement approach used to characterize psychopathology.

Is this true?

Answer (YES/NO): NO